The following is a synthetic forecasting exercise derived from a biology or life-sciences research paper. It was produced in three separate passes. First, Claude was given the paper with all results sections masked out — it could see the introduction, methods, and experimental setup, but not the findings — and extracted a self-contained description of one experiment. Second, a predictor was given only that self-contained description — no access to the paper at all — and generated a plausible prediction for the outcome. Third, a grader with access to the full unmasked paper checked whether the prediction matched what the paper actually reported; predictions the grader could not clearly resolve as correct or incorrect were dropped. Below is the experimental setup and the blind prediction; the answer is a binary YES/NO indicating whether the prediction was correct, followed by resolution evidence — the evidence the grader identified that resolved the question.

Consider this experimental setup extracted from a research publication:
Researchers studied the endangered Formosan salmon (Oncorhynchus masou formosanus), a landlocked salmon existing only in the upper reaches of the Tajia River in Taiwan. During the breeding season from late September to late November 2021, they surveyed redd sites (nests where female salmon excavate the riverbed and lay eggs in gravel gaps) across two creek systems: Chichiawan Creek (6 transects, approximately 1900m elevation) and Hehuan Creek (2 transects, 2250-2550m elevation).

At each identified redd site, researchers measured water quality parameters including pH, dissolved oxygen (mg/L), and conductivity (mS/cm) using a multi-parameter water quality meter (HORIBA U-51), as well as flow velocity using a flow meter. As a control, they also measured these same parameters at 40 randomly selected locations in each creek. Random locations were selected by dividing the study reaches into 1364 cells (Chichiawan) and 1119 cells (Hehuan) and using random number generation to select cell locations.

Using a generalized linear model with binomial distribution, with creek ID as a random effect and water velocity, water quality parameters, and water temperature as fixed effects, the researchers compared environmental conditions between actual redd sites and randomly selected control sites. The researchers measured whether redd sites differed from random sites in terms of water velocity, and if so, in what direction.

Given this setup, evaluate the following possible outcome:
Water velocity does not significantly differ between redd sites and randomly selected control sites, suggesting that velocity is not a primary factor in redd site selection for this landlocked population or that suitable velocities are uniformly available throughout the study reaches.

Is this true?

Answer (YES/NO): NO